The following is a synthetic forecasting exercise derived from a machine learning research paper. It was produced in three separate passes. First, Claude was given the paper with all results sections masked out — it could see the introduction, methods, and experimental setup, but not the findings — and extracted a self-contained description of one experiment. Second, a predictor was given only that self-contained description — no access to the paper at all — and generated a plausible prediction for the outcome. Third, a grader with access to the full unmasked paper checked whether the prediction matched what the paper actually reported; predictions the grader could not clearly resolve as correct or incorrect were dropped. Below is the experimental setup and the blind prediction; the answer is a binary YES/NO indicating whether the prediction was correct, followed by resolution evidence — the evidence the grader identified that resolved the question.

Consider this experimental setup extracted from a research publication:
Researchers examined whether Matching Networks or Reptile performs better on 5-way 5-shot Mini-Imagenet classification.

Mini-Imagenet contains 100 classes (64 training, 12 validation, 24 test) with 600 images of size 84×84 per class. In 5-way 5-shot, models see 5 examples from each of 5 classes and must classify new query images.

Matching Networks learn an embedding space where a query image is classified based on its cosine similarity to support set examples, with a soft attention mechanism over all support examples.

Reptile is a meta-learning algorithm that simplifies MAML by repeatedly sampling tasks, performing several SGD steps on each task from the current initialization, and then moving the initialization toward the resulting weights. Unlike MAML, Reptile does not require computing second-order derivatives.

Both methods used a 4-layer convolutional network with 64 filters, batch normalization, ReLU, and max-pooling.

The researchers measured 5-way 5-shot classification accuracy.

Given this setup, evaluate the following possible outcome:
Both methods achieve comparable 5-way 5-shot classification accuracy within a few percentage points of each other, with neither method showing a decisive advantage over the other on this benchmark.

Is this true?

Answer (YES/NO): YES